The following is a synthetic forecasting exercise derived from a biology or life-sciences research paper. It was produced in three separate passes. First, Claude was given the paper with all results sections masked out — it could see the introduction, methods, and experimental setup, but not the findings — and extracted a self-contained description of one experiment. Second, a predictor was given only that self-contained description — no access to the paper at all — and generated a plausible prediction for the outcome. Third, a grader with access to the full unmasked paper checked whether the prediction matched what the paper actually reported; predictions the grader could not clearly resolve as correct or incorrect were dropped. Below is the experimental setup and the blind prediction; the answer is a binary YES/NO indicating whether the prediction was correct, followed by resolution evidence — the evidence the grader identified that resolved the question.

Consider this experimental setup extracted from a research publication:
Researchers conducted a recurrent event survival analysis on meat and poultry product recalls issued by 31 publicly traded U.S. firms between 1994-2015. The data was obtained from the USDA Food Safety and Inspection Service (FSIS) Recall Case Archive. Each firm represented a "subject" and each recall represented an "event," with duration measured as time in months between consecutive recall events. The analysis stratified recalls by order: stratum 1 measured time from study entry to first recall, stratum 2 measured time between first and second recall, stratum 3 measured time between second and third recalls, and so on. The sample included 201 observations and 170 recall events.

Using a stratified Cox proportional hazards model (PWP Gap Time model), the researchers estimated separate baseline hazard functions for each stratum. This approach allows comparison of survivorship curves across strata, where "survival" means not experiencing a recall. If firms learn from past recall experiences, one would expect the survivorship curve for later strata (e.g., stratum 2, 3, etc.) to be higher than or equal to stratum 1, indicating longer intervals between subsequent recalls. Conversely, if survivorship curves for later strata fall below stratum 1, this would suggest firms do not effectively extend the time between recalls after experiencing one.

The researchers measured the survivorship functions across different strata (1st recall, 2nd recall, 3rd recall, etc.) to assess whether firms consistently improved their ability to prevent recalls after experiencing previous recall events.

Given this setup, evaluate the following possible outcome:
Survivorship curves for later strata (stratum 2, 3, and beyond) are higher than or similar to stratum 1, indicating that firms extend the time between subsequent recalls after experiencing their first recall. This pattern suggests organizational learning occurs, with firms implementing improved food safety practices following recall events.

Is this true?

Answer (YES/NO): NO